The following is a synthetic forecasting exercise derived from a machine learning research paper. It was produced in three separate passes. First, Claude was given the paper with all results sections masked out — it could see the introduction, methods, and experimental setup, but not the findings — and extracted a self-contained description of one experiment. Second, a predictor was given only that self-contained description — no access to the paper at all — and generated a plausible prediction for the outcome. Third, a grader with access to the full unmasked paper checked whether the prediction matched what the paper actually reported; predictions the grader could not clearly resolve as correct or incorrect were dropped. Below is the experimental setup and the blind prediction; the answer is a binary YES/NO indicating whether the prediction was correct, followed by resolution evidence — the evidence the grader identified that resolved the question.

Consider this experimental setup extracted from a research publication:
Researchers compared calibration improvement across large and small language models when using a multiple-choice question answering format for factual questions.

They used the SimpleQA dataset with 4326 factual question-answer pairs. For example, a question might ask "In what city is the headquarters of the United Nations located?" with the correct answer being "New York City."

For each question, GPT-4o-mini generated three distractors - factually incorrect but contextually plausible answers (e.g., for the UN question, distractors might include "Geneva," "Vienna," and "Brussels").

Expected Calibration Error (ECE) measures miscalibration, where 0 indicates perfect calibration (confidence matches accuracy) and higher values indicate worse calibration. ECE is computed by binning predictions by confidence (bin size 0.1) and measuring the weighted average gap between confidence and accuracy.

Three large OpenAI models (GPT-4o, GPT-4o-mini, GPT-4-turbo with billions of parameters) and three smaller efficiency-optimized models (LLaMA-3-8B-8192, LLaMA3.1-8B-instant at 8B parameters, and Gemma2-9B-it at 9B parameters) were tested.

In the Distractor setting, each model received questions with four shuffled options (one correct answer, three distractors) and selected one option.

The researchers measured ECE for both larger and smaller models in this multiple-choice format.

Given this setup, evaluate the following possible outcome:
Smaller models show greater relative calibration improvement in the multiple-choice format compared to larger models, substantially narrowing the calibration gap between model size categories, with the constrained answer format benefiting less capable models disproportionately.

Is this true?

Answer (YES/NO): NO